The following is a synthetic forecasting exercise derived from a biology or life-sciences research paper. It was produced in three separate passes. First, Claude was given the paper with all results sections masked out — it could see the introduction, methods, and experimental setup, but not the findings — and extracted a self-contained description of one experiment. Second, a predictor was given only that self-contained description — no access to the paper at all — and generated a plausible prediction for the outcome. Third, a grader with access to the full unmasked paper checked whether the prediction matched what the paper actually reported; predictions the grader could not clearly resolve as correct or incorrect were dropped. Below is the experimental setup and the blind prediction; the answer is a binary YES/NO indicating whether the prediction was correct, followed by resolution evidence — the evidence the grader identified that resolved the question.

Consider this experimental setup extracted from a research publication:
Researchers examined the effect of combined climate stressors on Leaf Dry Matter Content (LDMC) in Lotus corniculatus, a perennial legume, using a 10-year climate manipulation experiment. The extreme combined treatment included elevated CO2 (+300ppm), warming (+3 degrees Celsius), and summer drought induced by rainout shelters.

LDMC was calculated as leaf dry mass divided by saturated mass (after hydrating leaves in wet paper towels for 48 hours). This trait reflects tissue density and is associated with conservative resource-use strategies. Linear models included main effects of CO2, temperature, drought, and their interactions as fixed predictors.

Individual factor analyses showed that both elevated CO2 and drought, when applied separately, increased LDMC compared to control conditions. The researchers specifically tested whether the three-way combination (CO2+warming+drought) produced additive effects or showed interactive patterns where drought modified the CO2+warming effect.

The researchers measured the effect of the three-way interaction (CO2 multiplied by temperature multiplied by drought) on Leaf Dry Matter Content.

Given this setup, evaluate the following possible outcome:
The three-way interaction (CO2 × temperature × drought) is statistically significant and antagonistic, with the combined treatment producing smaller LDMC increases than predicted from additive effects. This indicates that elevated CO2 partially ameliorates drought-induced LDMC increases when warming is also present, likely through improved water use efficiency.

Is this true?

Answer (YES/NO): NO